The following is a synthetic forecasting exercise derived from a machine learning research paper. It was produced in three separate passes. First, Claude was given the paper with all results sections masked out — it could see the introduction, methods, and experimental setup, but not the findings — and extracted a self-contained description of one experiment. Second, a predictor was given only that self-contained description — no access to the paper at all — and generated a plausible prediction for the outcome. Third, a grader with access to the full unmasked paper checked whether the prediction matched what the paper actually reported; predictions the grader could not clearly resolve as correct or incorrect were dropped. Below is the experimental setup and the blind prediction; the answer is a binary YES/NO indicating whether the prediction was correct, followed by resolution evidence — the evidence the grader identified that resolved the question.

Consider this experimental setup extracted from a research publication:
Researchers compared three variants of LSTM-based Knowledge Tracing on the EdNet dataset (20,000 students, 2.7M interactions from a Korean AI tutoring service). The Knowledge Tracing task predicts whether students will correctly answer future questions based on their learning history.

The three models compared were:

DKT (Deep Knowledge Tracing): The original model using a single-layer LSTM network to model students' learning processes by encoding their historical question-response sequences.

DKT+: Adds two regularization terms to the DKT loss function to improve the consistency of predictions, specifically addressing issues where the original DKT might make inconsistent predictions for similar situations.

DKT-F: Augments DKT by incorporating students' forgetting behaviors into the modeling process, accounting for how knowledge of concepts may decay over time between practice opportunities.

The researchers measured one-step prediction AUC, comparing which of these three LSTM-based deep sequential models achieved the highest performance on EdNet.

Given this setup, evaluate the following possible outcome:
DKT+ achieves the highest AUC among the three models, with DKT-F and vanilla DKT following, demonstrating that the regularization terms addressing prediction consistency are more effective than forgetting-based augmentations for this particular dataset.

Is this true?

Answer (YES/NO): NO